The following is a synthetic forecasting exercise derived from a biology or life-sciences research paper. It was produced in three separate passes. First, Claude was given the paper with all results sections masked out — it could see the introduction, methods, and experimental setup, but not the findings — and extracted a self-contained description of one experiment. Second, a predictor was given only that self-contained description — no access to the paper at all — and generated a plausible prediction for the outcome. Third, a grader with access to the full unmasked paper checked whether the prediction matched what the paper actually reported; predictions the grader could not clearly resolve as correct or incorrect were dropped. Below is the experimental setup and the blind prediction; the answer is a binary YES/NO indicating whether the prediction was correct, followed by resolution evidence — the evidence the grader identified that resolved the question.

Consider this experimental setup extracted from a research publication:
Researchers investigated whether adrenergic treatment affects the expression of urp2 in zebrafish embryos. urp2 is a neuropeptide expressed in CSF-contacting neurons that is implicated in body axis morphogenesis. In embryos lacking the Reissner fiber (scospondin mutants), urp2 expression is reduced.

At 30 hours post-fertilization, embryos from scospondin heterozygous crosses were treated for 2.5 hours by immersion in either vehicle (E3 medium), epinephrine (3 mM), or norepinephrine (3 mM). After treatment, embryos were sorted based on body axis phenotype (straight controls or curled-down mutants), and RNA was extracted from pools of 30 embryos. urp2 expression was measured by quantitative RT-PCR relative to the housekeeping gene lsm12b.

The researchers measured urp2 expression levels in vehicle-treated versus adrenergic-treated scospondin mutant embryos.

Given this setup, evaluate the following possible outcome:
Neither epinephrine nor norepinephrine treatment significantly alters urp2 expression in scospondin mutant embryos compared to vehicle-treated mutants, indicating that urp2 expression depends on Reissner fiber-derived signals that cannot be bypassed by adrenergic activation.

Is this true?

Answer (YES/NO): NO